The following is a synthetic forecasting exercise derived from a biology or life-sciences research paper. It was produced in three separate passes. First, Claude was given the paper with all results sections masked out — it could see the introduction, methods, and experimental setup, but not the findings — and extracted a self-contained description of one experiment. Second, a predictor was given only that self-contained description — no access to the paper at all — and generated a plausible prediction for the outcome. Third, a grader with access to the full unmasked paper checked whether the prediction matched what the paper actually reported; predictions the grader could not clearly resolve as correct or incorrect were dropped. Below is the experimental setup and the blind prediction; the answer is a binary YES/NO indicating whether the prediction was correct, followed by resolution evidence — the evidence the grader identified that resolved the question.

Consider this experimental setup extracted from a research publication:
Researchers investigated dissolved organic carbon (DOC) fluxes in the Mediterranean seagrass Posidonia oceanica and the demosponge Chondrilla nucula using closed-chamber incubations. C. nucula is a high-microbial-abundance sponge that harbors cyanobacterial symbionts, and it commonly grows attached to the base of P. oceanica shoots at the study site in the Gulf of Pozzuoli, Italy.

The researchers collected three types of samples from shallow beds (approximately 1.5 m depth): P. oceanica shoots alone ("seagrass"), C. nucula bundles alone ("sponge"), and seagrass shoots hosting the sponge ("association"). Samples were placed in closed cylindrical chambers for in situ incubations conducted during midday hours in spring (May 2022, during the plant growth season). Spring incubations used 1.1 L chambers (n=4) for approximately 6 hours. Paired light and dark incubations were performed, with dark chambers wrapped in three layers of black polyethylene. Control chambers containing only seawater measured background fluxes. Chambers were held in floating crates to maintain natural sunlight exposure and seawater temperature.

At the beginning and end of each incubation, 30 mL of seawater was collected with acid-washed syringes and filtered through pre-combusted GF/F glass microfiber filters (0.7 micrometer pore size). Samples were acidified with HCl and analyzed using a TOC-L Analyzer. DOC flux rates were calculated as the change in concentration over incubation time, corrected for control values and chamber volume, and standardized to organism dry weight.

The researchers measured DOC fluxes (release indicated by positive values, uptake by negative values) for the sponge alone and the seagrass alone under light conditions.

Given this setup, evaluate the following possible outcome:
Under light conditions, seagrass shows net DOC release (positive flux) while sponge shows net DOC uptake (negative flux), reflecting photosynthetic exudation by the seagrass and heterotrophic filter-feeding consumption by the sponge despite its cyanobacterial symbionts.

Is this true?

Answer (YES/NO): YES